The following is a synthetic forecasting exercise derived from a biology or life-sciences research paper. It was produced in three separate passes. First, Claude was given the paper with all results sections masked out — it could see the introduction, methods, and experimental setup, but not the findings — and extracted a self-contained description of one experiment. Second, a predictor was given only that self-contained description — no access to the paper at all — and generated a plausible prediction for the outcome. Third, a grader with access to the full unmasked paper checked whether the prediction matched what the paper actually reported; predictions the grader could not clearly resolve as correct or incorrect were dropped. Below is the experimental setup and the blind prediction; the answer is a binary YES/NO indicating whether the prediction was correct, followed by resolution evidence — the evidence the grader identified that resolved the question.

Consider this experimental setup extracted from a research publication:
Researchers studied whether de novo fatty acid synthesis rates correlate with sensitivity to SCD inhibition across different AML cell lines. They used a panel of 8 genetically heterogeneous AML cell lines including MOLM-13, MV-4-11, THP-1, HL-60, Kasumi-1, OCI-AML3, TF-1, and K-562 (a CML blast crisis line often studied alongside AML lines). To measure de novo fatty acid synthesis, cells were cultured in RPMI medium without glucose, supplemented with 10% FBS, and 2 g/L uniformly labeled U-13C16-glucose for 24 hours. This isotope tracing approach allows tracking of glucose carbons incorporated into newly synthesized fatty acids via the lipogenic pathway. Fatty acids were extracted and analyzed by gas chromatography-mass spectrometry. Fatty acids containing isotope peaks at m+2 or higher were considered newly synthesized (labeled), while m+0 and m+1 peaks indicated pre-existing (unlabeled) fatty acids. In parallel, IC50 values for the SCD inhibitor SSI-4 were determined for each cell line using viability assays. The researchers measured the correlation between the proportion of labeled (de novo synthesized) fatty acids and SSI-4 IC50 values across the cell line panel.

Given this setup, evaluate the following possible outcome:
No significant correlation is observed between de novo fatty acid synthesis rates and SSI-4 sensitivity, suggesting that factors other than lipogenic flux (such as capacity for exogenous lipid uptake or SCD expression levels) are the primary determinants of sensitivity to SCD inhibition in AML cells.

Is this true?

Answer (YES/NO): NO